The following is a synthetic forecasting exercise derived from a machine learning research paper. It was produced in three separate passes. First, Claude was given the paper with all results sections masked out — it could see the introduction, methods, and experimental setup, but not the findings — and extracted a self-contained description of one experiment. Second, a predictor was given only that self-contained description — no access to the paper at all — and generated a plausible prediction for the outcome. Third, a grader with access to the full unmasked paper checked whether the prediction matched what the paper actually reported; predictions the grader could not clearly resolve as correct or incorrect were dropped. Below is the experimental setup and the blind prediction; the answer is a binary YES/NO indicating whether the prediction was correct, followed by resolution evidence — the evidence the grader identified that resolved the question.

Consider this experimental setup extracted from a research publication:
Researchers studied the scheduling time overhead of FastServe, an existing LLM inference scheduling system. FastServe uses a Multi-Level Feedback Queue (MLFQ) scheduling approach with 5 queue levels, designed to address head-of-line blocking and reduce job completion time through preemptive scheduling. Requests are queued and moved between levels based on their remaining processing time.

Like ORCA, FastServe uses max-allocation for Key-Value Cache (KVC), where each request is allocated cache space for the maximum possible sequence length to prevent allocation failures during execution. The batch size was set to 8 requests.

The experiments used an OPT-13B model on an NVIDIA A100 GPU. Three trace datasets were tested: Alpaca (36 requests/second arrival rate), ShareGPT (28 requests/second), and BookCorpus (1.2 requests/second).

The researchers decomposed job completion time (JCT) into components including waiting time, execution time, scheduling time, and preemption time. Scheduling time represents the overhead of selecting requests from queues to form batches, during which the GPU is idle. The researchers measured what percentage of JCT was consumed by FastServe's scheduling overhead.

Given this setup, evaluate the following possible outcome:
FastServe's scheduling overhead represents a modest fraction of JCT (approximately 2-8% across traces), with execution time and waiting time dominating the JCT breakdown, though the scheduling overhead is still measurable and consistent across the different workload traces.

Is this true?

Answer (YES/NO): NO